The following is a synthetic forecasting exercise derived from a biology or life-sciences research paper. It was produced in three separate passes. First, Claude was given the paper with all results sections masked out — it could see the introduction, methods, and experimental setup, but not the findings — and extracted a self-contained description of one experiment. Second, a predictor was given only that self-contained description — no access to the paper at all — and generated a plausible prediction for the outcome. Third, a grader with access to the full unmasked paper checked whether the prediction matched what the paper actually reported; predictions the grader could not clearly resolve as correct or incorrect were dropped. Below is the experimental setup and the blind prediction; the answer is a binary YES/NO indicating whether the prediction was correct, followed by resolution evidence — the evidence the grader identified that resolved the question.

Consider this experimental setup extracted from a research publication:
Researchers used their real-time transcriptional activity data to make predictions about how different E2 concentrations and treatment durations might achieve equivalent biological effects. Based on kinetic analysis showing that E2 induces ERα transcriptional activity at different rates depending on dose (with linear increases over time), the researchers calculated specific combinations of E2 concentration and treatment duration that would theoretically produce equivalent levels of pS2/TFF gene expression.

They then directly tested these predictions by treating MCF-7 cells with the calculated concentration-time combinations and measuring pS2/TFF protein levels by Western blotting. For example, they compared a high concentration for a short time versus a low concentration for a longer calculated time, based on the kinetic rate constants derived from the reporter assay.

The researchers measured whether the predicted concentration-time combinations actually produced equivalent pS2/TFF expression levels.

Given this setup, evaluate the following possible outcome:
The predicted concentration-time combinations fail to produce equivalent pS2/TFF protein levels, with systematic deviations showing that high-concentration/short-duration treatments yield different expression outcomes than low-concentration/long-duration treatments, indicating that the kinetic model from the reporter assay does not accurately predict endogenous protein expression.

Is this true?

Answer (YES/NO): NO